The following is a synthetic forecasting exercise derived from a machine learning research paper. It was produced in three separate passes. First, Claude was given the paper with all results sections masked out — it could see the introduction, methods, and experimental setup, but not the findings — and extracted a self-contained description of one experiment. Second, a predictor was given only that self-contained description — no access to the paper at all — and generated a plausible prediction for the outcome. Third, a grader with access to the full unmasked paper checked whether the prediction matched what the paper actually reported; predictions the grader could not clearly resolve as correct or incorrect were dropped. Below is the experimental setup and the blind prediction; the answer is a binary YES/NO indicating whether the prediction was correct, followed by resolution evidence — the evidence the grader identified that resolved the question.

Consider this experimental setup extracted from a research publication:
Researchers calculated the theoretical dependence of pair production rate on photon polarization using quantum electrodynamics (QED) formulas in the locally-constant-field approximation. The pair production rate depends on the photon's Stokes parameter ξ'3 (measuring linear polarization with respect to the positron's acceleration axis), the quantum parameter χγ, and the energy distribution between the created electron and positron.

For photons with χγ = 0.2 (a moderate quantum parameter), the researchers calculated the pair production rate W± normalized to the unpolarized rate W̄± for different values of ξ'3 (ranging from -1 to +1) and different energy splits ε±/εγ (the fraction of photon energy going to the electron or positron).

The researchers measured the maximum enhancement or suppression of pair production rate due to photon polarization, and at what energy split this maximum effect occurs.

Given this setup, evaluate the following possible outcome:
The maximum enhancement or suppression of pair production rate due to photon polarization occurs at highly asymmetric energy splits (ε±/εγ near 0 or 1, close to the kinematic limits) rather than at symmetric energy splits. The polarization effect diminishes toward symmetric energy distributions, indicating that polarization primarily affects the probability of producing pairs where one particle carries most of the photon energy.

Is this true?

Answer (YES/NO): NO